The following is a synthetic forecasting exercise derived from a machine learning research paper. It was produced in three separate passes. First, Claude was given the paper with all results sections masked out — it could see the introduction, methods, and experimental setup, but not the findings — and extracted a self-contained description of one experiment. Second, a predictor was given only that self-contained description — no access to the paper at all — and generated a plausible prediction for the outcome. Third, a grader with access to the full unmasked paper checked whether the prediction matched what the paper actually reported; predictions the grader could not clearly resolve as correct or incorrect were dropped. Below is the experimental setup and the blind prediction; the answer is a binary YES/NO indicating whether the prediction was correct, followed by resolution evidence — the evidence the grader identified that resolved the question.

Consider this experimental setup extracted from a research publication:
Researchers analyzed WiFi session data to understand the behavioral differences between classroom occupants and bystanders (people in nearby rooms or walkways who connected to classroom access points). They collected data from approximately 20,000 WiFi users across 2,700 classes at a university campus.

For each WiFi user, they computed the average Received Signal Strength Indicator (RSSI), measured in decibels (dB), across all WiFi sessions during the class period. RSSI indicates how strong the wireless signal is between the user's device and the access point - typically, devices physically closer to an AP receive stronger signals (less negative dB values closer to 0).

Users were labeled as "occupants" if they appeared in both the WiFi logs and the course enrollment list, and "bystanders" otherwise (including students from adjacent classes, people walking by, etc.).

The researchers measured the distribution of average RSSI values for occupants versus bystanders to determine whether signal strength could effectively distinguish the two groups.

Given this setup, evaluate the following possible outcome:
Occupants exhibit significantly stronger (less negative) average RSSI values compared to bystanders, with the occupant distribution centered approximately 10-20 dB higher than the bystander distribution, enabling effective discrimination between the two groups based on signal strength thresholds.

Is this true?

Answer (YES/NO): NO